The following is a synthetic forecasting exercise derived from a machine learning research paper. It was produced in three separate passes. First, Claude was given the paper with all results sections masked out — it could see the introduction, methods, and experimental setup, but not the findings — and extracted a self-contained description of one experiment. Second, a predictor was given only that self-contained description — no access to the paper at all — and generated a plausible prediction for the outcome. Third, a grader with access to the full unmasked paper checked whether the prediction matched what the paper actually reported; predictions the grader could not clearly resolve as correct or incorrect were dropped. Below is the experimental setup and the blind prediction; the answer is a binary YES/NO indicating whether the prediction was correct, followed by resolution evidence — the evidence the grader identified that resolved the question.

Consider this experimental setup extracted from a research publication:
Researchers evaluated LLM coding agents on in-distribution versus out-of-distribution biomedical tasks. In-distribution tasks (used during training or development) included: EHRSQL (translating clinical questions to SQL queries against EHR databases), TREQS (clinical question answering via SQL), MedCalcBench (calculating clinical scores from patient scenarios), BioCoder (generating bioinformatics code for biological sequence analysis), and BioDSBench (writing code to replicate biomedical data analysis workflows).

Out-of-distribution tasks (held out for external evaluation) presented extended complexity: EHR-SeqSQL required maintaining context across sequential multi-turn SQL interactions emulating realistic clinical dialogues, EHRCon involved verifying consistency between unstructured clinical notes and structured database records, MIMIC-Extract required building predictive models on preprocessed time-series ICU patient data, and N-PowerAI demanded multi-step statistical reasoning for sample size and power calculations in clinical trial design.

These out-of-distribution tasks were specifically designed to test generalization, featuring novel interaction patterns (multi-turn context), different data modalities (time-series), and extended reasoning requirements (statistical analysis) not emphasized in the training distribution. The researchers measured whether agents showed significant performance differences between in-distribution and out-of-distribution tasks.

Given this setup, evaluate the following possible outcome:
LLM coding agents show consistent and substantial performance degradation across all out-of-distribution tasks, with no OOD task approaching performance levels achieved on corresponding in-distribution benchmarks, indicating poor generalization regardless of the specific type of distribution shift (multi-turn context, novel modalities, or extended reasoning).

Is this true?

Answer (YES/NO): NO